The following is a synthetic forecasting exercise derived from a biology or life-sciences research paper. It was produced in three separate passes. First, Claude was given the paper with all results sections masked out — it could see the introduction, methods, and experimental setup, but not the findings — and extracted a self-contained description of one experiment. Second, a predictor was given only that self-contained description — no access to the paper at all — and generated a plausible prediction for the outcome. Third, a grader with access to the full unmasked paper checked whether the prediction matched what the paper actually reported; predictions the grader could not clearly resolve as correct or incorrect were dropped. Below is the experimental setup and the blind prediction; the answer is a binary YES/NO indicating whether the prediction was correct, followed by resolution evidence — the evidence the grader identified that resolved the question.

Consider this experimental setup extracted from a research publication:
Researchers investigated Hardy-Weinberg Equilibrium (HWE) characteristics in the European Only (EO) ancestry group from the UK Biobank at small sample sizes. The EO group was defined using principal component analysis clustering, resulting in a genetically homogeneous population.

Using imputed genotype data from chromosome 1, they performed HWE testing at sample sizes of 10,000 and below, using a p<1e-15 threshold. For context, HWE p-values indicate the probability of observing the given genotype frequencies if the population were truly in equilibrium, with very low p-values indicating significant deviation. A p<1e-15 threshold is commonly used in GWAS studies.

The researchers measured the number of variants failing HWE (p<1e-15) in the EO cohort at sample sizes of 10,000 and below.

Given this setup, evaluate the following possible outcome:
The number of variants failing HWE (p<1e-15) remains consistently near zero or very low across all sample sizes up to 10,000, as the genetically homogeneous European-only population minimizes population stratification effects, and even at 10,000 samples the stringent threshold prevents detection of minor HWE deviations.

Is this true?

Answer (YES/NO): YES